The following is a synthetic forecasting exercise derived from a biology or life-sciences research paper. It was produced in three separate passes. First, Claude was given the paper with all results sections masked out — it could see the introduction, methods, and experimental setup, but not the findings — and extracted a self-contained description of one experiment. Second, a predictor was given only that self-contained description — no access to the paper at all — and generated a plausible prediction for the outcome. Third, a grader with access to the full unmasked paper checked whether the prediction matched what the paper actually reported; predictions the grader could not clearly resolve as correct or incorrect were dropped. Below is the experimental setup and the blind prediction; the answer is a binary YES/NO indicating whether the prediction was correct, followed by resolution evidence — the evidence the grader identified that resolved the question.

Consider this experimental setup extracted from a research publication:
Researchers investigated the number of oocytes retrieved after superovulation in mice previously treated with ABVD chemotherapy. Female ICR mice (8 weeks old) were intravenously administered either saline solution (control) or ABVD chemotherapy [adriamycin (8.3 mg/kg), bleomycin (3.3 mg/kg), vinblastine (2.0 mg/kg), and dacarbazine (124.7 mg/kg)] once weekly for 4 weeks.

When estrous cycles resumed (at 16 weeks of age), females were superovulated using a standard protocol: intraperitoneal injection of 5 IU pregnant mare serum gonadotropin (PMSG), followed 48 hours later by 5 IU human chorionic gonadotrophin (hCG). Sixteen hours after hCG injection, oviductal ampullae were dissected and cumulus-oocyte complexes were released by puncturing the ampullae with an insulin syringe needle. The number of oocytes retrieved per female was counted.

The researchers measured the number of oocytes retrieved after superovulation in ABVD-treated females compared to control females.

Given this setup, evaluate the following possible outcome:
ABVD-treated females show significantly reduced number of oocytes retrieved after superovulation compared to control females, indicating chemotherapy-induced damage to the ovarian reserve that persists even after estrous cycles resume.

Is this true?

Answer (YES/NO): NO